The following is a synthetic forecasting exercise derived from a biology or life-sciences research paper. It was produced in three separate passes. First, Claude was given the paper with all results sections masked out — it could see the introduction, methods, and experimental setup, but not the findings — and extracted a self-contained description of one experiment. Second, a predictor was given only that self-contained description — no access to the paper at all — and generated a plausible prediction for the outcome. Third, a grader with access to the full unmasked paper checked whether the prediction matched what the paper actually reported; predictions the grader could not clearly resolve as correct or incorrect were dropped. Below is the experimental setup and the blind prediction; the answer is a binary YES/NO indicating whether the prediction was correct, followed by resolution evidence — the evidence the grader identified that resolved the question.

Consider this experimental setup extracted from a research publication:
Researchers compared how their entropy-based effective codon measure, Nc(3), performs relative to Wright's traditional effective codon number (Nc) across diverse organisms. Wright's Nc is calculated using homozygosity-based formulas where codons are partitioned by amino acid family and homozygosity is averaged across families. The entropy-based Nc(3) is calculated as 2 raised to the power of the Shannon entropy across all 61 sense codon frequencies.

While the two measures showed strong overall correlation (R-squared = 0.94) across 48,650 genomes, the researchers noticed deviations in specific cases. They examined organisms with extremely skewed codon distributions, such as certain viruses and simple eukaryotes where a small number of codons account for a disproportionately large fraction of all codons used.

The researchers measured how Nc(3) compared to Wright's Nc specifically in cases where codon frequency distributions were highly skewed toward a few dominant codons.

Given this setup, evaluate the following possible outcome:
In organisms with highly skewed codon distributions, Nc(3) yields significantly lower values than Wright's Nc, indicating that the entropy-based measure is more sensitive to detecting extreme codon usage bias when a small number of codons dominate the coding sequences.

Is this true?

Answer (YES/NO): NO